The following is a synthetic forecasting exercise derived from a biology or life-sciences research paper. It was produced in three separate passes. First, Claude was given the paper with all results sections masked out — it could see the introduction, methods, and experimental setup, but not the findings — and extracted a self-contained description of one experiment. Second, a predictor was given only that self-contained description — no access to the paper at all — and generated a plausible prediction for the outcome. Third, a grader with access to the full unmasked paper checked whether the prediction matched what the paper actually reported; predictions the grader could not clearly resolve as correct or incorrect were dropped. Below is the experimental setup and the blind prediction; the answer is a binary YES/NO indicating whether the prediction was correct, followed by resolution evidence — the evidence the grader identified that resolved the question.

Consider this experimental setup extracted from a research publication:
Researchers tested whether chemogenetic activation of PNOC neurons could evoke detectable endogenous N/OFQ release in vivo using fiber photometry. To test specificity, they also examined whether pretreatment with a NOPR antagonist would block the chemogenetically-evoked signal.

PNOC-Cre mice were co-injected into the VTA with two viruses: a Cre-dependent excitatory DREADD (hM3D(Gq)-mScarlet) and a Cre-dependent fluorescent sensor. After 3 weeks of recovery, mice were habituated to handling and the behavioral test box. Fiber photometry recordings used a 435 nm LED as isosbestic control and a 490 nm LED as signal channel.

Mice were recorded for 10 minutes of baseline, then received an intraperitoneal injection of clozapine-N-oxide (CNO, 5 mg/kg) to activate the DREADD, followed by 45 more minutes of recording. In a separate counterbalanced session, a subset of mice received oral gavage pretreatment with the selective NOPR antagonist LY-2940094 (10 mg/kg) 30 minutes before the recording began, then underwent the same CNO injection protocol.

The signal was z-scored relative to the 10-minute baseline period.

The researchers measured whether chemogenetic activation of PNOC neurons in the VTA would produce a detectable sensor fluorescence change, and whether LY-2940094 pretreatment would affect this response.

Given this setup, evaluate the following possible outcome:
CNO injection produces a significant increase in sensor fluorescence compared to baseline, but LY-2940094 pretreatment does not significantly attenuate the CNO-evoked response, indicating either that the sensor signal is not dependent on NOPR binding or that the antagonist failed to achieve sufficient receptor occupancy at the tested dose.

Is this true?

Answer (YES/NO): NO